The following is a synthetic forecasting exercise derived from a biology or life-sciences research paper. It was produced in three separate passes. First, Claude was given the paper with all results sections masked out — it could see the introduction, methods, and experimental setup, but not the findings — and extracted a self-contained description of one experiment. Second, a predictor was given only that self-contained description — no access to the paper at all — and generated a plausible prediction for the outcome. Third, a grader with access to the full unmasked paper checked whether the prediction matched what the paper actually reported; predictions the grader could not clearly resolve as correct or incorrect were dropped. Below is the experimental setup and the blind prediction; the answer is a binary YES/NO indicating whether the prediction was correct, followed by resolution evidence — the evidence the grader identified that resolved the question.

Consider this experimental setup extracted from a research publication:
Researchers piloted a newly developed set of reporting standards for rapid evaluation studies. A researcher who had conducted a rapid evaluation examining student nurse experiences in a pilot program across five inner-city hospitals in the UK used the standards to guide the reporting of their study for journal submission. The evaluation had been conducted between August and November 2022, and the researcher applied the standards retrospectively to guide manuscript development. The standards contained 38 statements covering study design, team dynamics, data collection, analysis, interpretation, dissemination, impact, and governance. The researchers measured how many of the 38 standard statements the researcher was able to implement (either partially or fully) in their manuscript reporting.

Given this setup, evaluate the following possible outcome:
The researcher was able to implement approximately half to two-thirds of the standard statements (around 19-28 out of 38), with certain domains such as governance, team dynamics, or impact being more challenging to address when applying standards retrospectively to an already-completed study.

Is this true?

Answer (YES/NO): NO